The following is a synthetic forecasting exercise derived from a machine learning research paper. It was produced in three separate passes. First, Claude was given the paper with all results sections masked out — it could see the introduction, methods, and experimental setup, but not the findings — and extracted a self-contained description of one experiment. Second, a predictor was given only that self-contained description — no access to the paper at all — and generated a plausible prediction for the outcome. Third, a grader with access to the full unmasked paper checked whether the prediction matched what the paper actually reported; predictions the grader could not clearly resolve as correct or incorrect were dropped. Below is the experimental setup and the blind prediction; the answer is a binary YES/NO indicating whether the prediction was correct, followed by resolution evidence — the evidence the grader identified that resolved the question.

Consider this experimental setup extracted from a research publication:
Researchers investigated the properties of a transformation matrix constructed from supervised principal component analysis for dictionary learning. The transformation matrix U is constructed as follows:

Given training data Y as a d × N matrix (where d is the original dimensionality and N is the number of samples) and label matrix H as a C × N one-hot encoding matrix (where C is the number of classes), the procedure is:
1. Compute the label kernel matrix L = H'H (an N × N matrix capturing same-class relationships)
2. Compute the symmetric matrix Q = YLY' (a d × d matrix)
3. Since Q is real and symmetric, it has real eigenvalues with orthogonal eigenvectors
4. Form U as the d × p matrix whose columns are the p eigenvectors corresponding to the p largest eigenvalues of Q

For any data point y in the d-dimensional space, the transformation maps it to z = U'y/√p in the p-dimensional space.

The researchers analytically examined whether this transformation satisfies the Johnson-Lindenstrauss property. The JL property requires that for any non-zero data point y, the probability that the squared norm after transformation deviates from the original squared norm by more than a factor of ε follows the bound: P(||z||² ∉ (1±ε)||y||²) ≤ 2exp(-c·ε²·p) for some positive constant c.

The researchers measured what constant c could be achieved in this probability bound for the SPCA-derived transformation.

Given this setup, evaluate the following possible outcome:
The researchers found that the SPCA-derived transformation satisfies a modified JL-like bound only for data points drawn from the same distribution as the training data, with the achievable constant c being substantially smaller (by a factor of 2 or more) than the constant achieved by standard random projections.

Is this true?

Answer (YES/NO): NO